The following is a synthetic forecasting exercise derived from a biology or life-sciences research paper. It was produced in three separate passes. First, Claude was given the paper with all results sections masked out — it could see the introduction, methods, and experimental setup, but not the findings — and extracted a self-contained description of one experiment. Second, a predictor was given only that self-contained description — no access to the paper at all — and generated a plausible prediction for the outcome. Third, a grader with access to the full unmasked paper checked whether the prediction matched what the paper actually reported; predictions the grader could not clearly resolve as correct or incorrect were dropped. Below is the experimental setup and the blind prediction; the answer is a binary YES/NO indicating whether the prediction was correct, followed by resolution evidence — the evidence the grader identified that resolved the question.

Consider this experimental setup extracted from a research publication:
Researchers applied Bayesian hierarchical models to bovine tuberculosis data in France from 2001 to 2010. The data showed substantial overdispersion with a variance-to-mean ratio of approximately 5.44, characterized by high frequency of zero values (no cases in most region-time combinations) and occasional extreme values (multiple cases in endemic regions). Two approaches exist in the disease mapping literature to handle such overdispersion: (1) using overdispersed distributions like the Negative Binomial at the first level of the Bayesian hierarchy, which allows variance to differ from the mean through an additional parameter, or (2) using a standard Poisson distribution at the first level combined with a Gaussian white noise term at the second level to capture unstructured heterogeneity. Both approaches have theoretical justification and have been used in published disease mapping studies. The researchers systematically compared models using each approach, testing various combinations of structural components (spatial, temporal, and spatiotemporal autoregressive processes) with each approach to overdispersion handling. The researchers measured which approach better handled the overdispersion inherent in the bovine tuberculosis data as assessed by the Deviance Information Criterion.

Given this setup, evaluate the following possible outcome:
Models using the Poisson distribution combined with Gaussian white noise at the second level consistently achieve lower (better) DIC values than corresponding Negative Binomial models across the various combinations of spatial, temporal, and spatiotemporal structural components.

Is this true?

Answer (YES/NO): NO